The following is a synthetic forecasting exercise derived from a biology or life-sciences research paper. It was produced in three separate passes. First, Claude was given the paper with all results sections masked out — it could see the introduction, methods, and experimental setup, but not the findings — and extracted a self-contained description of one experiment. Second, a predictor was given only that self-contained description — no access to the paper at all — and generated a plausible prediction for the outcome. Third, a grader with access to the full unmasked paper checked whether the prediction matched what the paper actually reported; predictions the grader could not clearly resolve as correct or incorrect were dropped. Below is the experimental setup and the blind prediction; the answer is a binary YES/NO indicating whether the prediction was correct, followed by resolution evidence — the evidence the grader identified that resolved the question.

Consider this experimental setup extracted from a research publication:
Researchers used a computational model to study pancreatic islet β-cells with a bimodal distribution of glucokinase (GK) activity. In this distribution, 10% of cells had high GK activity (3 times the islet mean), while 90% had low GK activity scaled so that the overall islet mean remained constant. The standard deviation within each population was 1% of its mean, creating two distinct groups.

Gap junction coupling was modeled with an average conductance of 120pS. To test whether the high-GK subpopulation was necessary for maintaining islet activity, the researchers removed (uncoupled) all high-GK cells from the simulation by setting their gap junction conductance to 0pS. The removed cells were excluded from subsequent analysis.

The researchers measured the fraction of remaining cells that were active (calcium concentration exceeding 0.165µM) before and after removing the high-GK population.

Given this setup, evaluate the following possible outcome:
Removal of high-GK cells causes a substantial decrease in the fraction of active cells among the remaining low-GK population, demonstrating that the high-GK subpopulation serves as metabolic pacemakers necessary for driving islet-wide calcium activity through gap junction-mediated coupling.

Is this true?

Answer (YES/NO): NO